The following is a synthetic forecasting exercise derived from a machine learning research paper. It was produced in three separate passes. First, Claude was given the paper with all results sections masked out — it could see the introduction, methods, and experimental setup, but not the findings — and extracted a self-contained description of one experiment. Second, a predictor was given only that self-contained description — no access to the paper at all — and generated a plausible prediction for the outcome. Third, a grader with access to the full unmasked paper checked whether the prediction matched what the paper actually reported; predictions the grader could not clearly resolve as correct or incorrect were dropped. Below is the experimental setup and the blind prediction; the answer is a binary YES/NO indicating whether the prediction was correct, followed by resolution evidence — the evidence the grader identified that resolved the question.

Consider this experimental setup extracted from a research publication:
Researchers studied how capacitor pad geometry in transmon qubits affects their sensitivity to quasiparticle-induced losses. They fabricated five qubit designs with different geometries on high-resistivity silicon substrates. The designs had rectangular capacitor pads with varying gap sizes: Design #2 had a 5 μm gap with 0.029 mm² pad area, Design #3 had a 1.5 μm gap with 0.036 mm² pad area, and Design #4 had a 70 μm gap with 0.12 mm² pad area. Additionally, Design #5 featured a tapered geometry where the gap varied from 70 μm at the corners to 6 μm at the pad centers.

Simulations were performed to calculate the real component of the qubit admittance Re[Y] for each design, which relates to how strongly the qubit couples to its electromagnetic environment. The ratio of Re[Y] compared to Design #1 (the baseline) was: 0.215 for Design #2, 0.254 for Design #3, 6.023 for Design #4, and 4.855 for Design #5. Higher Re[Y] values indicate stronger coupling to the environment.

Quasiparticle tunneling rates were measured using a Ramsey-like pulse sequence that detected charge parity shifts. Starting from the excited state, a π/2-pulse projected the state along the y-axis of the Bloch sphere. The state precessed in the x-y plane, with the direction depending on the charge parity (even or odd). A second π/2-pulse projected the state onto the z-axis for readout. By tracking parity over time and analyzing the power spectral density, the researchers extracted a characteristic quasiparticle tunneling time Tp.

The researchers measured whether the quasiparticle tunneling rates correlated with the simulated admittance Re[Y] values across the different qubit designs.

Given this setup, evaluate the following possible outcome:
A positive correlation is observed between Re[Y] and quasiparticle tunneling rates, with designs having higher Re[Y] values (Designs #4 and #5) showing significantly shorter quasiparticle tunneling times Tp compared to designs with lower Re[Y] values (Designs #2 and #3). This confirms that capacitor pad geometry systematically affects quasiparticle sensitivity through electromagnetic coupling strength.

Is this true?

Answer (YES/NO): YES